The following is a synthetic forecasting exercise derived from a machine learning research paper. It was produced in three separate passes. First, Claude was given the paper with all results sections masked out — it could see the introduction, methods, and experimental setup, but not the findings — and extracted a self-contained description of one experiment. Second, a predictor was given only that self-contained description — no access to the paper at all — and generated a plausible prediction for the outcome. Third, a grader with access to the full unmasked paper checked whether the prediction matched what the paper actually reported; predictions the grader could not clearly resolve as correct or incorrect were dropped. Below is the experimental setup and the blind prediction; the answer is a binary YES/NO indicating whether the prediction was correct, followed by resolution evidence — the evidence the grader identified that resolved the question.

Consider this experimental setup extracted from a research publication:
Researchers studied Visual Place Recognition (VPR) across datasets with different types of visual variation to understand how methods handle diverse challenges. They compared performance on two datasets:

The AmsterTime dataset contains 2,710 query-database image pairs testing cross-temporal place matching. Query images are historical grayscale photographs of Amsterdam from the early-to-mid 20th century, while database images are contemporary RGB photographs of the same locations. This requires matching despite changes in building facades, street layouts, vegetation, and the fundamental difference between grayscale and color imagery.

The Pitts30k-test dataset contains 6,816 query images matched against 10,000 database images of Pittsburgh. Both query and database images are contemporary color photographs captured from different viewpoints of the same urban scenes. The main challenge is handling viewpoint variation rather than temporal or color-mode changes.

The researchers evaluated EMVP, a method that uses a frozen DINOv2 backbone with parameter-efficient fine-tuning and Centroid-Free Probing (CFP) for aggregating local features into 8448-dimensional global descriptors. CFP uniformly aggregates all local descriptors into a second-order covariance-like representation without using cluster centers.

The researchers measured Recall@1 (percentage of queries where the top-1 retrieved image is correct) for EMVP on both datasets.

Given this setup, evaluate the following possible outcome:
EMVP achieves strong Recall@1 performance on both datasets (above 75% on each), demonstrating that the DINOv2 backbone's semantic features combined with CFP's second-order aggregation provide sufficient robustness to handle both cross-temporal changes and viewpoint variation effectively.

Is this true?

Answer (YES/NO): NO